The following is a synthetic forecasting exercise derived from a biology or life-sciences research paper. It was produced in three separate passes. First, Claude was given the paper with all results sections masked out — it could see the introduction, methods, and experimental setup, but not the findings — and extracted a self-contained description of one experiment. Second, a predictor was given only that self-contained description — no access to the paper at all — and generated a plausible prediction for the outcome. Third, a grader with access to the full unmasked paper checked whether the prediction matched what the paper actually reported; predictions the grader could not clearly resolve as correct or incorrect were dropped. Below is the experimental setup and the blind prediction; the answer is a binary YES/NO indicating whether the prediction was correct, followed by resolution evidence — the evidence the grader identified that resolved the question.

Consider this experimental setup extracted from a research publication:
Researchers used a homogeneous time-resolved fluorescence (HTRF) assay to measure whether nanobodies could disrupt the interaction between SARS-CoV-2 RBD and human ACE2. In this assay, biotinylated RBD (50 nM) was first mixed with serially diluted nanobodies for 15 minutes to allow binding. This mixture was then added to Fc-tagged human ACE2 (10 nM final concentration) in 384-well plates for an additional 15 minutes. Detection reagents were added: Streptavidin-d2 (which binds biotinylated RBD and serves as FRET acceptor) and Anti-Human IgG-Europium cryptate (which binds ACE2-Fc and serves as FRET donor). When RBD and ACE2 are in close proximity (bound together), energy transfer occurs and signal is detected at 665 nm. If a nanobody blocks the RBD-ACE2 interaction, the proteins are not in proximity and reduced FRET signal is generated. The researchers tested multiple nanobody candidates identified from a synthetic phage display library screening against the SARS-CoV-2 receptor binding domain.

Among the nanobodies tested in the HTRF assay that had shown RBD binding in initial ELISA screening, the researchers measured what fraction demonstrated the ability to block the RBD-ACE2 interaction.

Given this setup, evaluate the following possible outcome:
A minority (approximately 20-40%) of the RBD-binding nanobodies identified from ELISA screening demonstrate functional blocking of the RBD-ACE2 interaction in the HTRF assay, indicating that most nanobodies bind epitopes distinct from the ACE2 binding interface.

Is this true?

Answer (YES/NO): NO